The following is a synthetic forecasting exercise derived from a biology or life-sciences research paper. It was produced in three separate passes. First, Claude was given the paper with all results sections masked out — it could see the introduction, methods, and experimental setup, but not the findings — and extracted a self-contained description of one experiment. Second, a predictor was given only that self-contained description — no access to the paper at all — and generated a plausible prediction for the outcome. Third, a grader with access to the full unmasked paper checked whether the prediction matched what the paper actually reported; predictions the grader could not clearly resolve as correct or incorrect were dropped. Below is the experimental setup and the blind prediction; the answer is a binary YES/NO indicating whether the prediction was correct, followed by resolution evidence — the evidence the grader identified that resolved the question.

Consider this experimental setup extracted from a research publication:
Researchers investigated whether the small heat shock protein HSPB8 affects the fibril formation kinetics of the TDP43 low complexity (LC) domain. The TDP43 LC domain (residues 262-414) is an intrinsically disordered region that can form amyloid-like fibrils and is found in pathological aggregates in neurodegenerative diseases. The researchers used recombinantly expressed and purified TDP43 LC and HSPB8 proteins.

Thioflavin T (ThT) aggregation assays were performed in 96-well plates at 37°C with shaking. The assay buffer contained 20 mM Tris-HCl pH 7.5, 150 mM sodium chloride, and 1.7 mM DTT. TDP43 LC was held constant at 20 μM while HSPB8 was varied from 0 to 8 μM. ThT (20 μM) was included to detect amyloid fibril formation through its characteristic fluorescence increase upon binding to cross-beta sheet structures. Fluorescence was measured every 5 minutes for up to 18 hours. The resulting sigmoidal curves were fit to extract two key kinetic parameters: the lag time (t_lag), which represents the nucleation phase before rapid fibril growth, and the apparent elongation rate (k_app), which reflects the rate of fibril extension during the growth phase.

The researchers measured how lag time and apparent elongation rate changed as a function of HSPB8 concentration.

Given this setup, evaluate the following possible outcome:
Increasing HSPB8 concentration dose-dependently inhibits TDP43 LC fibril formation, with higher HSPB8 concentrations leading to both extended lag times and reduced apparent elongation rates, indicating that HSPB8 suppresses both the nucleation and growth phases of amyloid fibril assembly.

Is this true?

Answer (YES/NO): NO